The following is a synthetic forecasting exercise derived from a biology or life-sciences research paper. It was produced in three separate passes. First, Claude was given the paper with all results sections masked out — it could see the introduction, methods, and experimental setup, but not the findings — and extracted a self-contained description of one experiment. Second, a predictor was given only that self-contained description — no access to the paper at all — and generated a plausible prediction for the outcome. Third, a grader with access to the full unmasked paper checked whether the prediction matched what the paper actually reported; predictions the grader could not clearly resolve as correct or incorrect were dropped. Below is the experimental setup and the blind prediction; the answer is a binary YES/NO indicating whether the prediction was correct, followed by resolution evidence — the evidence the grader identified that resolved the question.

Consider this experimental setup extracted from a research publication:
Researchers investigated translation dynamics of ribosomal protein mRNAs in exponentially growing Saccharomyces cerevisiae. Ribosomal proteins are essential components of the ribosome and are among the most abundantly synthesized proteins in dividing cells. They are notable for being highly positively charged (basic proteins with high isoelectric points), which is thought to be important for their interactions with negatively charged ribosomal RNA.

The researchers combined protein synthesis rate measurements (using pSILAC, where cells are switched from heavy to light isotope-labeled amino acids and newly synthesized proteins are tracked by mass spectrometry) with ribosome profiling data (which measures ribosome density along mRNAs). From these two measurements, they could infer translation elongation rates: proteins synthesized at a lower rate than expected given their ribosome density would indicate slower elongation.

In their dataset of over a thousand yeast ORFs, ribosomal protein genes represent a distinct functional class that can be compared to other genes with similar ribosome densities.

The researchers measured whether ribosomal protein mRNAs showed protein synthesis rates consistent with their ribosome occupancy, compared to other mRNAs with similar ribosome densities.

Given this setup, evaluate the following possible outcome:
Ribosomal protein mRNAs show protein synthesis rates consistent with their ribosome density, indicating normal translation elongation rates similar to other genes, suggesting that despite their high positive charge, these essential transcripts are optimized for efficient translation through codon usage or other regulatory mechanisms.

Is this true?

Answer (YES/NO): NO